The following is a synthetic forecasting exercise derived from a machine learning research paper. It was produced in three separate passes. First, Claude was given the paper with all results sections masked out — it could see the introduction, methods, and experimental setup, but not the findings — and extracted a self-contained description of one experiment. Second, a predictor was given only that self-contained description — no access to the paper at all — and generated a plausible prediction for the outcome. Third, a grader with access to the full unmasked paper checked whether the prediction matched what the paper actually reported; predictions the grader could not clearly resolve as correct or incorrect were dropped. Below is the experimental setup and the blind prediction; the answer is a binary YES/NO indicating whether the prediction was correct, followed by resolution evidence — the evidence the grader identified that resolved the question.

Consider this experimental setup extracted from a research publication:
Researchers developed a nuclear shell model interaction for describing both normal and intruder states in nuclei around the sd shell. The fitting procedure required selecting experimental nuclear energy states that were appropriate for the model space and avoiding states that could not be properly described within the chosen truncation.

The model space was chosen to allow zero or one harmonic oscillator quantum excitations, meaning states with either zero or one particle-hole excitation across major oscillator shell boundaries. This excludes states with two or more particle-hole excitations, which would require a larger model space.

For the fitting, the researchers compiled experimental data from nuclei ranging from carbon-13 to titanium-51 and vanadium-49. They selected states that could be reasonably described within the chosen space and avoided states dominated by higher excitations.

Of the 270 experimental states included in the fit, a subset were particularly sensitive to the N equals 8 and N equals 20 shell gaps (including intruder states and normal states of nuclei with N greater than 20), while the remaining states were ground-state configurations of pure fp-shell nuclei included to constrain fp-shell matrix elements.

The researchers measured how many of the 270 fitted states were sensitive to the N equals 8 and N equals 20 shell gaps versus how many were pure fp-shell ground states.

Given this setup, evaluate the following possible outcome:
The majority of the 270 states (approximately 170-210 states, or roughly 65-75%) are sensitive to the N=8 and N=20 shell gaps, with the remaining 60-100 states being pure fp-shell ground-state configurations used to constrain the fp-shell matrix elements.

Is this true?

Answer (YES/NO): NO